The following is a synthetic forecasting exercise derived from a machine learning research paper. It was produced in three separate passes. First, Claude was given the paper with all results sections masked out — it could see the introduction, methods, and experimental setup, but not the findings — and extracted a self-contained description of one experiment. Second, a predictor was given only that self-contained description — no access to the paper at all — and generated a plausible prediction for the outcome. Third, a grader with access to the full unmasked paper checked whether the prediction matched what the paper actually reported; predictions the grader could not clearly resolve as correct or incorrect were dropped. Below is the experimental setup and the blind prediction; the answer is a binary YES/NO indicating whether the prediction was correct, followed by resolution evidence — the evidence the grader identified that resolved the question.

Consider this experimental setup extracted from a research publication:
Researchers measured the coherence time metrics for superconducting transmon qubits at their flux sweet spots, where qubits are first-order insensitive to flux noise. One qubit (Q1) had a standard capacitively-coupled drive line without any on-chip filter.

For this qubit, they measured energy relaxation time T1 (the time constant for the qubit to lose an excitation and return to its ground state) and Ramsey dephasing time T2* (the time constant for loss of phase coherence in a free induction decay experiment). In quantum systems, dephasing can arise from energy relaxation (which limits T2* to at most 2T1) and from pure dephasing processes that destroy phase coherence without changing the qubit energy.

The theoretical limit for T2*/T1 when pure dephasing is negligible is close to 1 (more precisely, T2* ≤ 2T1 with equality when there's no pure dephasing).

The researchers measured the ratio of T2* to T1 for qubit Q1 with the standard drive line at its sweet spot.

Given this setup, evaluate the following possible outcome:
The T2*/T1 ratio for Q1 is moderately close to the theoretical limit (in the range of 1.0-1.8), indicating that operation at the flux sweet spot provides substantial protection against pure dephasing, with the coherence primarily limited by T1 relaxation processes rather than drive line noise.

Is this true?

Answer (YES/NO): YES